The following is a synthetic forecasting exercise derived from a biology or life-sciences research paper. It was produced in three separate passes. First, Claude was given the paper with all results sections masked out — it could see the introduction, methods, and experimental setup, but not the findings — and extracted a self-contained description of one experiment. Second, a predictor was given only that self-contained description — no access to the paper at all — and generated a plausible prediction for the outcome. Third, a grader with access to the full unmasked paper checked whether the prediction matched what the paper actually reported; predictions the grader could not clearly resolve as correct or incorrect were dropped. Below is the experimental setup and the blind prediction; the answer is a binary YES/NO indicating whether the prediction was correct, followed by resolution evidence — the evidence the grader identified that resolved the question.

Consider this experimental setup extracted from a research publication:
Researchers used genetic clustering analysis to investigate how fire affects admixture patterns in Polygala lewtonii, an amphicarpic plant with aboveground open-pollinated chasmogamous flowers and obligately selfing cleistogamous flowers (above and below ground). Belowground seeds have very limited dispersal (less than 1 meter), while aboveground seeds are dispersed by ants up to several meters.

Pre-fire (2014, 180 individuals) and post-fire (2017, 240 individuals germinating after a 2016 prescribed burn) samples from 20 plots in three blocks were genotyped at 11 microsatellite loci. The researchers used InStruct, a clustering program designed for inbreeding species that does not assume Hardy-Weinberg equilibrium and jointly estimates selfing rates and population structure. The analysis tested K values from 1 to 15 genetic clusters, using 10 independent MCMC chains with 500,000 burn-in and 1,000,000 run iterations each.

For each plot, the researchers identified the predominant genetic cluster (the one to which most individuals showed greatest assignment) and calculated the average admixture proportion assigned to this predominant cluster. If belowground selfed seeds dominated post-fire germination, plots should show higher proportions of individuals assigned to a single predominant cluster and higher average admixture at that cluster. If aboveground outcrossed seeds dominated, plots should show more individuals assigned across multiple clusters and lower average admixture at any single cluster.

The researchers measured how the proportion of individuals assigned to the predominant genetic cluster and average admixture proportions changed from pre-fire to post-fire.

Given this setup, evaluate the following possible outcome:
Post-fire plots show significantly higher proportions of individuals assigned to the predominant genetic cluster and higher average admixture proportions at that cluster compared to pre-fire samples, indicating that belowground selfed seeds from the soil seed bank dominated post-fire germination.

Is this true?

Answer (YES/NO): YES